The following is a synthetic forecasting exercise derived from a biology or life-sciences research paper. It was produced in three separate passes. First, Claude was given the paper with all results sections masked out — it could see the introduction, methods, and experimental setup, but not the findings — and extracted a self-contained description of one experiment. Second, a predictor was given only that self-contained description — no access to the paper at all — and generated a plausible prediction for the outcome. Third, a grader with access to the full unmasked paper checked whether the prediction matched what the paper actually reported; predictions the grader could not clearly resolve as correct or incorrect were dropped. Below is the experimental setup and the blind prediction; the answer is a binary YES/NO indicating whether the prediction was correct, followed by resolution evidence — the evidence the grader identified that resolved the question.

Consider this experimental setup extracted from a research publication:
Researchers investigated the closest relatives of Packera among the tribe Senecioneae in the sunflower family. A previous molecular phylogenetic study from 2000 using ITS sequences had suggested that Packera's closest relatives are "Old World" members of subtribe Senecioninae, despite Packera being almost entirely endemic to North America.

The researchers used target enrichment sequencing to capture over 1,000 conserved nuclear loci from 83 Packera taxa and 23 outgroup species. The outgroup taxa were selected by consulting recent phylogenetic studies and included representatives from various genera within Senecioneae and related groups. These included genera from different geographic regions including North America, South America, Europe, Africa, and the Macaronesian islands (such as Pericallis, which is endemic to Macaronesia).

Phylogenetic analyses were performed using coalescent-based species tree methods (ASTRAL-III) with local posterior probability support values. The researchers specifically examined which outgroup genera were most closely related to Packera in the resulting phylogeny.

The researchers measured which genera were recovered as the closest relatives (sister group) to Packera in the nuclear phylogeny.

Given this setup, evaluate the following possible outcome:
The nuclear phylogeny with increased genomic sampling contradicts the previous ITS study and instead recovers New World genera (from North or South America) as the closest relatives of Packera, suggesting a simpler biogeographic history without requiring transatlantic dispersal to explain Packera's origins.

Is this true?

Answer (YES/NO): YES